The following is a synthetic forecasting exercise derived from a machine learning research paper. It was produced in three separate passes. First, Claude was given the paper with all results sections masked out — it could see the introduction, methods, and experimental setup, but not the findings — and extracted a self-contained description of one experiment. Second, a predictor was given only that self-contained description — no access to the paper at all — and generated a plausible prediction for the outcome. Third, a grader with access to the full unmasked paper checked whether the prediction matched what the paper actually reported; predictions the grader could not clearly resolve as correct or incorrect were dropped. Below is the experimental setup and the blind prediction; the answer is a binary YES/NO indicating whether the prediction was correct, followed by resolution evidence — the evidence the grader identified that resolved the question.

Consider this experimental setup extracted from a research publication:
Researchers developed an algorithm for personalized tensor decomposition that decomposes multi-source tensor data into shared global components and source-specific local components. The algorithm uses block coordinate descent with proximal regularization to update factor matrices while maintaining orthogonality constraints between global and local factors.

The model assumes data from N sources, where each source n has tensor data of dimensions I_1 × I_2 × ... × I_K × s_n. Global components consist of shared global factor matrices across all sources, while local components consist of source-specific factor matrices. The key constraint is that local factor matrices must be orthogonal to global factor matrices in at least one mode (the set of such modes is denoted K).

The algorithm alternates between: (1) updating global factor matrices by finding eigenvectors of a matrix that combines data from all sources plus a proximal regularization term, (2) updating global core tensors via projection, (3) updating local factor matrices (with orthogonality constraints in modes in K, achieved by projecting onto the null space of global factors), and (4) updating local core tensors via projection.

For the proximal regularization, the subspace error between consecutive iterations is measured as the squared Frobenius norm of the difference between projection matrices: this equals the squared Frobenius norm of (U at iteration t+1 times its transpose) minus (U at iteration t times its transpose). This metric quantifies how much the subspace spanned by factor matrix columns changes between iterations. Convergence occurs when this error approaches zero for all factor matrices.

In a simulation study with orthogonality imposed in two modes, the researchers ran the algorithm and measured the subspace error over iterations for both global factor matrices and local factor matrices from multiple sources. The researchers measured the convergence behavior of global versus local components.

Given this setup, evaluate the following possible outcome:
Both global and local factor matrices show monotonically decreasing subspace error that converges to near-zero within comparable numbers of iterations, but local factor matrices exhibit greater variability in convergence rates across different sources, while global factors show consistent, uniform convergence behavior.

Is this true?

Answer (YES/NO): NO